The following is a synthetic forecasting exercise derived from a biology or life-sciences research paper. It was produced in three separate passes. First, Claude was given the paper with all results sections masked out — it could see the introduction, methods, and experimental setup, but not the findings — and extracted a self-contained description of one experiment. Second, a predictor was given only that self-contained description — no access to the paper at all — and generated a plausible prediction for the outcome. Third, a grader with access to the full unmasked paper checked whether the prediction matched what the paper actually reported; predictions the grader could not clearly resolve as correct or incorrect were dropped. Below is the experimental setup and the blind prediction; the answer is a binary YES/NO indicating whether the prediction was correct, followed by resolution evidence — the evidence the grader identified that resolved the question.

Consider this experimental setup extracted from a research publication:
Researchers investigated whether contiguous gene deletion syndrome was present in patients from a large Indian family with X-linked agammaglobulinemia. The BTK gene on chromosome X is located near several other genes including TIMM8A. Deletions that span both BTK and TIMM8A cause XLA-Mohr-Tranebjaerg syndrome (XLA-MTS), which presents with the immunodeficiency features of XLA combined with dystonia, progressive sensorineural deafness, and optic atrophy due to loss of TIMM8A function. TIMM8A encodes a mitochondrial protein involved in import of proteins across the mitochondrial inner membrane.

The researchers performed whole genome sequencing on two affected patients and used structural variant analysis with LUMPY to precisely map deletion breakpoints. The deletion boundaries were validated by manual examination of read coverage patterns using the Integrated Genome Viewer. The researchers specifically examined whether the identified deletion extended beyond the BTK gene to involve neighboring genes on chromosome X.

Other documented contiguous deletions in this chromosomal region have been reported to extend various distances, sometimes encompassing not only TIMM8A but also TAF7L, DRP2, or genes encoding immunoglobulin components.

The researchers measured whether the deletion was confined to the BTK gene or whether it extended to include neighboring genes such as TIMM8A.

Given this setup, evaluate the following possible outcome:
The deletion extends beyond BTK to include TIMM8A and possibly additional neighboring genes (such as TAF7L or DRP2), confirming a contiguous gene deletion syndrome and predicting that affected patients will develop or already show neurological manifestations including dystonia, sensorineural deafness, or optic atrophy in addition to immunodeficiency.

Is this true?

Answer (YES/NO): NO